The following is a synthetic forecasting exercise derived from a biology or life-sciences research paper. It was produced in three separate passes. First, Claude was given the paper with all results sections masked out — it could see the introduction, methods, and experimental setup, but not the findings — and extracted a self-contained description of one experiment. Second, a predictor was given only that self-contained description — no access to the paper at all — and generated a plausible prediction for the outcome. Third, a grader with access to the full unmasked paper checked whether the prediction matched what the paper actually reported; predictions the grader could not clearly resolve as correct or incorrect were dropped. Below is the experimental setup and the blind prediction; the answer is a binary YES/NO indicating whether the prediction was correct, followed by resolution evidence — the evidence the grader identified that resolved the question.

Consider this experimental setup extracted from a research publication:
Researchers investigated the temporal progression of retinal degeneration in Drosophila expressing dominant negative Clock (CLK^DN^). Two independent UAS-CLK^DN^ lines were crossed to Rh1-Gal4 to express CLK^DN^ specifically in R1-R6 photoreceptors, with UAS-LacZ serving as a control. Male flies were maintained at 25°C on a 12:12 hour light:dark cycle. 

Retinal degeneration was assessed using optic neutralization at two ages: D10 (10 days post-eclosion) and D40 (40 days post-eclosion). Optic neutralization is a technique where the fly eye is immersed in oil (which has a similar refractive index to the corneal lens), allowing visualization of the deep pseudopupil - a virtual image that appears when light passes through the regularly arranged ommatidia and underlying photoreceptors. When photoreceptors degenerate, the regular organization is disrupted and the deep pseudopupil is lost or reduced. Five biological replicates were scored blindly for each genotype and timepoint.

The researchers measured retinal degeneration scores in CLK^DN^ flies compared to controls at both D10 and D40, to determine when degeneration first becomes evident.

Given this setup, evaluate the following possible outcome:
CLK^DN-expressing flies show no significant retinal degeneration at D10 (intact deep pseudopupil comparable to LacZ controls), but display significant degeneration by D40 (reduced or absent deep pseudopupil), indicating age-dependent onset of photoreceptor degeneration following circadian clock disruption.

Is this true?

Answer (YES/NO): NO